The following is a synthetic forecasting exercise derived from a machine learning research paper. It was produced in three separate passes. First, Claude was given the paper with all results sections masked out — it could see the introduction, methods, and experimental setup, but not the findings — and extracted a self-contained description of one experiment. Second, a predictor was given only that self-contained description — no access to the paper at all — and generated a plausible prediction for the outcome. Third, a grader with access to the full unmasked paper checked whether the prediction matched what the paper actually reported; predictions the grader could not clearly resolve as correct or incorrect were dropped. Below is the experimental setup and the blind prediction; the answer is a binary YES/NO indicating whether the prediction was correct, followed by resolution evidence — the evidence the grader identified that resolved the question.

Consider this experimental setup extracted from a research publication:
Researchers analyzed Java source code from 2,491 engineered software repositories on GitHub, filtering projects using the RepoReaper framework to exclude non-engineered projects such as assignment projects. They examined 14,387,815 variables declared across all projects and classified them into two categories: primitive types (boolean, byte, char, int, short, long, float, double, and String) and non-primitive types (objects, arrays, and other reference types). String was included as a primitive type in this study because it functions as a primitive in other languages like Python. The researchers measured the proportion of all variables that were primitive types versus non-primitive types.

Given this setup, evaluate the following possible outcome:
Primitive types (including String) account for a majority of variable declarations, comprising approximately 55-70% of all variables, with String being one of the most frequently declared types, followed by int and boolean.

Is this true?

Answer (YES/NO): YES